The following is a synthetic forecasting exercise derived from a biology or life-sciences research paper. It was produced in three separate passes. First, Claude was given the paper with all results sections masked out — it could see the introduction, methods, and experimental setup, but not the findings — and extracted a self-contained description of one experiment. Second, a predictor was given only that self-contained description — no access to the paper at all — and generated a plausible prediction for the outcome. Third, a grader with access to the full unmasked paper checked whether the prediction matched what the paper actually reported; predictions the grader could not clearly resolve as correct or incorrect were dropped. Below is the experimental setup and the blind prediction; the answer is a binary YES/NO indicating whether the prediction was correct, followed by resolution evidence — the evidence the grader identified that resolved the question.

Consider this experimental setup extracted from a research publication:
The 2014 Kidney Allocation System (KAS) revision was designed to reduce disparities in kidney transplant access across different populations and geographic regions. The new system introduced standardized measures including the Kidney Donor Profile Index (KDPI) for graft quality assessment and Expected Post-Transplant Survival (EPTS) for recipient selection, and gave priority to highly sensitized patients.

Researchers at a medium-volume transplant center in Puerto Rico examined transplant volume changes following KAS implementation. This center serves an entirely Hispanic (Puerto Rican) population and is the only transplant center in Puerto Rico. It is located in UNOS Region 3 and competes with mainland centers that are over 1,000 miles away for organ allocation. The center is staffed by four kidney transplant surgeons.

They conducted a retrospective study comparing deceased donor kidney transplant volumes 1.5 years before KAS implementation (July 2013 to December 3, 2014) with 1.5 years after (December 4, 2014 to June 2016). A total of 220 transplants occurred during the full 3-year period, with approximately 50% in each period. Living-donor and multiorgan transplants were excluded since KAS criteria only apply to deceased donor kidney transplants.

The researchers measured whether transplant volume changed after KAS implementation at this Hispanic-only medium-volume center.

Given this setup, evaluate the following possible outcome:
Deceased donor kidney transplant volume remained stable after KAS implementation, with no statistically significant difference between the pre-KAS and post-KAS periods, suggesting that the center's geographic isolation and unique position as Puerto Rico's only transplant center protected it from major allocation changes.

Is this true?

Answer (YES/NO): YES